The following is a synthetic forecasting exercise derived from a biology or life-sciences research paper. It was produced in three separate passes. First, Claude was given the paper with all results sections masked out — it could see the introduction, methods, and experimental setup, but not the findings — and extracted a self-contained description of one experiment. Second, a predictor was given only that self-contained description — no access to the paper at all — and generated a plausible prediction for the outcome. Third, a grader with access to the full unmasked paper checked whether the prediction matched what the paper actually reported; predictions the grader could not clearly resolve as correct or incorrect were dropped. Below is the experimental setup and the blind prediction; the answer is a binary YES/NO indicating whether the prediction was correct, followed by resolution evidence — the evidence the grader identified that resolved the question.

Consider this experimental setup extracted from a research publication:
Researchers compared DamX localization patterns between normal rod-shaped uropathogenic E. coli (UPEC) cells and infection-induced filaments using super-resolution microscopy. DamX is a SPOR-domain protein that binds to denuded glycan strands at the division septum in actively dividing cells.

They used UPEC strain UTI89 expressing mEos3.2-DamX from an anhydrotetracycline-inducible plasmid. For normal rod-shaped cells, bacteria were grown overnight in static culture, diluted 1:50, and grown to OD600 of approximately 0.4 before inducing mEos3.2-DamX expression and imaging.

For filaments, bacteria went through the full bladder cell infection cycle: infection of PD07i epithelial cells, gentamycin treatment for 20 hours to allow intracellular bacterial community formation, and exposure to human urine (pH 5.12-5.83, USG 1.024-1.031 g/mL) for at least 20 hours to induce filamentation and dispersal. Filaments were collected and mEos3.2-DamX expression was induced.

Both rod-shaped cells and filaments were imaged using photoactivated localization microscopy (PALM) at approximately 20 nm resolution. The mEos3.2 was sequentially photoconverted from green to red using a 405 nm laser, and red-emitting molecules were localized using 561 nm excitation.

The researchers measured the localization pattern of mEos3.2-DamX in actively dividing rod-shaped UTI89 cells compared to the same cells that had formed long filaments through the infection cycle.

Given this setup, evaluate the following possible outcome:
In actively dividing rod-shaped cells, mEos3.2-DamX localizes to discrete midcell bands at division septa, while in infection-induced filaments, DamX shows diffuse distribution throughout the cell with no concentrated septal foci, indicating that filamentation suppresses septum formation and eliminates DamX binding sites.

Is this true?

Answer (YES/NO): NO